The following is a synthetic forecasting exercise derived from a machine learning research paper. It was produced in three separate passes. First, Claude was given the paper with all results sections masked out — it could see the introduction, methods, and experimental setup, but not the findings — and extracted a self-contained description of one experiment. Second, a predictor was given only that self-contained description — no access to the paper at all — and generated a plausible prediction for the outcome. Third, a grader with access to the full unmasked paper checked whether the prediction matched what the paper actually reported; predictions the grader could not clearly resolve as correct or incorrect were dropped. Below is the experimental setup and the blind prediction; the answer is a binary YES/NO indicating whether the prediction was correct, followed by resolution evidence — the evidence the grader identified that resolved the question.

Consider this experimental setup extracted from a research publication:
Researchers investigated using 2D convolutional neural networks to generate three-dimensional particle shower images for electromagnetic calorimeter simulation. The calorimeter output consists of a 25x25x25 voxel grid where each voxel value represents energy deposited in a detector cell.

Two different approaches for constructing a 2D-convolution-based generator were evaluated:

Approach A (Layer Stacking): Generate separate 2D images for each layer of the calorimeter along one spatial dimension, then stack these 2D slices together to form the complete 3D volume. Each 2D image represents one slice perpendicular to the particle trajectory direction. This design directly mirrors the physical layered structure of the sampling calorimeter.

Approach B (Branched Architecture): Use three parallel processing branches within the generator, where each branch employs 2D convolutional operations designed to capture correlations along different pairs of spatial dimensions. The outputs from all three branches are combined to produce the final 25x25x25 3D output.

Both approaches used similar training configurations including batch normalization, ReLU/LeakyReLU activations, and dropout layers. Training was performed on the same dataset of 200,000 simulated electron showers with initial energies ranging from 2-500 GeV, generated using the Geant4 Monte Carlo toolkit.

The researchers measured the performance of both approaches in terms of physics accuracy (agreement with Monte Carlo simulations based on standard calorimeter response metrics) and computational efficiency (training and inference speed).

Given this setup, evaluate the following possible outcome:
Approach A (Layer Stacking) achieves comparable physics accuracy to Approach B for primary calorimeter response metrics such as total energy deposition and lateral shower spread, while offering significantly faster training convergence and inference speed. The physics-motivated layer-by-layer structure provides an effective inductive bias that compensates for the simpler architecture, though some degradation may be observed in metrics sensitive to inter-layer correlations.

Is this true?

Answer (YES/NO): NO